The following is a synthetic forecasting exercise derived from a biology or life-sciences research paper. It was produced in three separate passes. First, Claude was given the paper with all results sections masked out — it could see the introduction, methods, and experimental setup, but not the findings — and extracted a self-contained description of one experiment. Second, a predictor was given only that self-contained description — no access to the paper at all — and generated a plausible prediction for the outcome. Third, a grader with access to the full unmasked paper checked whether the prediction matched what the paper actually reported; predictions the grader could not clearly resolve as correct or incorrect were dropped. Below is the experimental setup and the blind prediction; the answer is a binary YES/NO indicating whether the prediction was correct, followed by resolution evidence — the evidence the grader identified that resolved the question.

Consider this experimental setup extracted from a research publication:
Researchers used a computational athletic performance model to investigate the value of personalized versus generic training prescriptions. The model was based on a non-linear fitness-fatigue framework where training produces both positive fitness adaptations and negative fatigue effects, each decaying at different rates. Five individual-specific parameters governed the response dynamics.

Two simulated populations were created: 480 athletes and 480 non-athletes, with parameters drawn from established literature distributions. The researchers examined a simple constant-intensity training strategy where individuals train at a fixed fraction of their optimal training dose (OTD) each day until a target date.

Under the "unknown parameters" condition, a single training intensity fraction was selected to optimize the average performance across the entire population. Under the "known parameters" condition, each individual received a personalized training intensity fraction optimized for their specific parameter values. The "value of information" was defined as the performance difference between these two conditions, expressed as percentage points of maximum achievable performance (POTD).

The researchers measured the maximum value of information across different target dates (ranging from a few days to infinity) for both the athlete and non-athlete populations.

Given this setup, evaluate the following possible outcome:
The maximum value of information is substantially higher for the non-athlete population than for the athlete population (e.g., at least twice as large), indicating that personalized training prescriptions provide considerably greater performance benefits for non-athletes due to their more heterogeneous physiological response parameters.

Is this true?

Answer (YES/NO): NO